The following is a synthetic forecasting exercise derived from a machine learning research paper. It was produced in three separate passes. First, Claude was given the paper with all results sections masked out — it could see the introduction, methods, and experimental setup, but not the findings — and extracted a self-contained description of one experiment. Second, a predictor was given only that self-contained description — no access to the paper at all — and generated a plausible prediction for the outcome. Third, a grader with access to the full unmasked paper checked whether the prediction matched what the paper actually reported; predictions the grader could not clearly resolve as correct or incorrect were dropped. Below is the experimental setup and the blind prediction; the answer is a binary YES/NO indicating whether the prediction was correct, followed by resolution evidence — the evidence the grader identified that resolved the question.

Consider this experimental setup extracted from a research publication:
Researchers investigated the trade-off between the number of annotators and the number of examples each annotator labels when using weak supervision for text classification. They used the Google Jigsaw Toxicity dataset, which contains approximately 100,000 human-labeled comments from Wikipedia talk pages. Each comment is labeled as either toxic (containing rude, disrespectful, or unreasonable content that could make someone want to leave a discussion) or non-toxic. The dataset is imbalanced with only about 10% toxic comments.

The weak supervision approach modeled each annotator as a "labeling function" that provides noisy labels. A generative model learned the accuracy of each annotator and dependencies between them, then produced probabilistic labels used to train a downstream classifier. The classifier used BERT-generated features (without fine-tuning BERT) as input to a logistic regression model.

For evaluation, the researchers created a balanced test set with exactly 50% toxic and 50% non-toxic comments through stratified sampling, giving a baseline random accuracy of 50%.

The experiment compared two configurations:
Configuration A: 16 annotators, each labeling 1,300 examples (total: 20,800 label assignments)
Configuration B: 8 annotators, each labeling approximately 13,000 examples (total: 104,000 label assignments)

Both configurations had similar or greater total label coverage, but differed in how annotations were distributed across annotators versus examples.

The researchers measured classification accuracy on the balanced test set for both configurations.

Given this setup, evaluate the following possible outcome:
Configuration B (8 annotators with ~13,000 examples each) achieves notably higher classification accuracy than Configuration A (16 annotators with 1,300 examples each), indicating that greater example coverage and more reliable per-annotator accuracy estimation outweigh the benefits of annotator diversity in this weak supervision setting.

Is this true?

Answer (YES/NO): NO